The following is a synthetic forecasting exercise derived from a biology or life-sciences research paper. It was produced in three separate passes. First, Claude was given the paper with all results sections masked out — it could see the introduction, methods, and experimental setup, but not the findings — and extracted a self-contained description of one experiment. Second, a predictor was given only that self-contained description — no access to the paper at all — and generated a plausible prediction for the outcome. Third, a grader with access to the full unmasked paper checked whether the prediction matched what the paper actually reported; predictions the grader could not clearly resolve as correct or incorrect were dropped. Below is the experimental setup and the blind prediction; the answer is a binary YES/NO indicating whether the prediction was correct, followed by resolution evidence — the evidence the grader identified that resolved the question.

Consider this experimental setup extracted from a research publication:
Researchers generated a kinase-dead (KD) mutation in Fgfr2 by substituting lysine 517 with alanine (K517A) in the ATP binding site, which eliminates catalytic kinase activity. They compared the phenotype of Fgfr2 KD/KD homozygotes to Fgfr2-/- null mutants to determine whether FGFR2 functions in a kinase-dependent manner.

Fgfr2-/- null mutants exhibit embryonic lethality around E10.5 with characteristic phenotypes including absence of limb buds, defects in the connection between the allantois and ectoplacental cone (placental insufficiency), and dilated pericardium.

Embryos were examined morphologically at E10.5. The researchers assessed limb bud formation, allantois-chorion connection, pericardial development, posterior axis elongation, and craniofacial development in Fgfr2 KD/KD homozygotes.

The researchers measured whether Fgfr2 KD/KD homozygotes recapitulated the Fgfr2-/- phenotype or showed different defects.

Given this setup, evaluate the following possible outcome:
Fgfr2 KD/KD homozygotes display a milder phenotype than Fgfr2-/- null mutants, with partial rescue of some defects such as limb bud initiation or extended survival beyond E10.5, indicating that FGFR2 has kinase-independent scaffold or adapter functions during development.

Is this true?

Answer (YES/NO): NO